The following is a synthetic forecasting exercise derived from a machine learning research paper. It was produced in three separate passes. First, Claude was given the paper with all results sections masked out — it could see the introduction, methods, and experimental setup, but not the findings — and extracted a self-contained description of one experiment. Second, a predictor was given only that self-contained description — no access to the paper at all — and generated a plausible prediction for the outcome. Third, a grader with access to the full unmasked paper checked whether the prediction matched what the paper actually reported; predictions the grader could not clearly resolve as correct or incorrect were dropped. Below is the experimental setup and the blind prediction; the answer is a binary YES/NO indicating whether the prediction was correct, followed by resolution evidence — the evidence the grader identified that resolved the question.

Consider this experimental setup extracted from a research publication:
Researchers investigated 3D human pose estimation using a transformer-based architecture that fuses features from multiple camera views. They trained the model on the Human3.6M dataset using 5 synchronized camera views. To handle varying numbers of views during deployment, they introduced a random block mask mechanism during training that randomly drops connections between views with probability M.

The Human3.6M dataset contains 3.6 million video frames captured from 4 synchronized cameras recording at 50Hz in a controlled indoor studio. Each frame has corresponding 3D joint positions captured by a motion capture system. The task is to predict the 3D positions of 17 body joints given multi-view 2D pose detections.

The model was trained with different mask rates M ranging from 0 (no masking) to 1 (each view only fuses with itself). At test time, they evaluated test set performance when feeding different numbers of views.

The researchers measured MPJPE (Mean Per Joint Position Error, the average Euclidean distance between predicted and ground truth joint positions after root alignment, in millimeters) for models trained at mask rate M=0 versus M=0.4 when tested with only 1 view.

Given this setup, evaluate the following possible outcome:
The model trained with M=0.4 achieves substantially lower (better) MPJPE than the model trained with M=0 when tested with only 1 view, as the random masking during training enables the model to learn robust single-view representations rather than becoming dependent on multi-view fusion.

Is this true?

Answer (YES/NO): YES